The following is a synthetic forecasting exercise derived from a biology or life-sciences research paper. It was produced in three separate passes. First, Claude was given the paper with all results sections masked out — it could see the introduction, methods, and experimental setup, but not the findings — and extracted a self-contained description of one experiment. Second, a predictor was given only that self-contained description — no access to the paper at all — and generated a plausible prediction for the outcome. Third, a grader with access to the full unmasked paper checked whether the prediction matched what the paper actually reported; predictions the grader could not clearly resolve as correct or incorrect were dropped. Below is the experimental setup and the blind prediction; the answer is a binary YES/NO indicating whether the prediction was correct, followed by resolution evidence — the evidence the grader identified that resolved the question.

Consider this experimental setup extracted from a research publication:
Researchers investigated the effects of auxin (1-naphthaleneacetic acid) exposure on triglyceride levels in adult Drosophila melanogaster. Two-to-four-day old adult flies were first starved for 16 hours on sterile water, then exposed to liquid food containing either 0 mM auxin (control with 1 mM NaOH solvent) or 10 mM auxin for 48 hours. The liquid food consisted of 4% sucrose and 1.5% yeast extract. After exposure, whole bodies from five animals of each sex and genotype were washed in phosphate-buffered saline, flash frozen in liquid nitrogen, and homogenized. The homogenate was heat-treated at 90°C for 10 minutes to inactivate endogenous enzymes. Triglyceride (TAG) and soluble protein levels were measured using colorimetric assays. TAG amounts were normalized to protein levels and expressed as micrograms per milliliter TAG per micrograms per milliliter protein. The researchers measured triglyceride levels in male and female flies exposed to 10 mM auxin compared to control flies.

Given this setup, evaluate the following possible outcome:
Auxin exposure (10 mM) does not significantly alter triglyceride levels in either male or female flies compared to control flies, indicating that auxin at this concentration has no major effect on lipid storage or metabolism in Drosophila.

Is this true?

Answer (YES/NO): NO